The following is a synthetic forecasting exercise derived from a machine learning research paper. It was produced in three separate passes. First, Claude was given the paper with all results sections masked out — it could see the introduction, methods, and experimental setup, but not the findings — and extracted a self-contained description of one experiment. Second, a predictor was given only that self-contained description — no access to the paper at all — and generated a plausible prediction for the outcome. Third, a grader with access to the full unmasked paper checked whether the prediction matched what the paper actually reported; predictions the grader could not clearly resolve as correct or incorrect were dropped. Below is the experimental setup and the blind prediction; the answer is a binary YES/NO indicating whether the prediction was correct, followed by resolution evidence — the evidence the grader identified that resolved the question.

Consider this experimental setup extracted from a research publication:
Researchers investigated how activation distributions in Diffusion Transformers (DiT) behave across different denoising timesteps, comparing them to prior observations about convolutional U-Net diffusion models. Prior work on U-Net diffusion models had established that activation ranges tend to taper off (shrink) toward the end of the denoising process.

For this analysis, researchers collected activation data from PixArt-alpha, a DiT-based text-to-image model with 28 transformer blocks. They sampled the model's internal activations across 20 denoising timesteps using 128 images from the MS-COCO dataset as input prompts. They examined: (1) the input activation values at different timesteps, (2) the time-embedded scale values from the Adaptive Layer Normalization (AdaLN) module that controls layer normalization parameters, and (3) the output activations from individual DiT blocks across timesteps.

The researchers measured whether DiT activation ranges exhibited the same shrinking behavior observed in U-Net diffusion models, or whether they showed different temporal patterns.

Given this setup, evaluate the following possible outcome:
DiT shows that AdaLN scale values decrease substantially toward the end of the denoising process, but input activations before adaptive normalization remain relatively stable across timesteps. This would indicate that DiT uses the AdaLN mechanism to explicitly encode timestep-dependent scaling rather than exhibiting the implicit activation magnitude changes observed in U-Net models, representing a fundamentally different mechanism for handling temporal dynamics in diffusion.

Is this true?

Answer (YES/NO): NO